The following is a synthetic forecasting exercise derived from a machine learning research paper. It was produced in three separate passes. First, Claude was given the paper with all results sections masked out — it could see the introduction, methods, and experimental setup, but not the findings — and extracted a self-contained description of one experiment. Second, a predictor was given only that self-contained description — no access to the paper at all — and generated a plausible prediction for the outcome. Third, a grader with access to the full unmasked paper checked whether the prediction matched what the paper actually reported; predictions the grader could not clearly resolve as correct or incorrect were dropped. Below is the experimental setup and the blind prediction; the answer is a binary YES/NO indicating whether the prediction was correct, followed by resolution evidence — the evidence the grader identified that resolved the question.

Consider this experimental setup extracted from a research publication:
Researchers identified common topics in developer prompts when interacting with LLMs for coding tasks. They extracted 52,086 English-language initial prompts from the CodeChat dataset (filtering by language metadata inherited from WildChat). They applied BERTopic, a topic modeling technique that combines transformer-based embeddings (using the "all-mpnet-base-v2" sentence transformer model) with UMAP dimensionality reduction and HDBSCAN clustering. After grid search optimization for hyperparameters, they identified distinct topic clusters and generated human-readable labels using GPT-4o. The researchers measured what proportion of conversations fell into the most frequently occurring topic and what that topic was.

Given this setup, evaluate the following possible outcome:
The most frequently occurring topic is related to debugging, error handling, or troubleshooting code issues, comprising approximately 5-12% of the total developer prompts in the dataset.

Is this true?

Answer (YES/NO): NO